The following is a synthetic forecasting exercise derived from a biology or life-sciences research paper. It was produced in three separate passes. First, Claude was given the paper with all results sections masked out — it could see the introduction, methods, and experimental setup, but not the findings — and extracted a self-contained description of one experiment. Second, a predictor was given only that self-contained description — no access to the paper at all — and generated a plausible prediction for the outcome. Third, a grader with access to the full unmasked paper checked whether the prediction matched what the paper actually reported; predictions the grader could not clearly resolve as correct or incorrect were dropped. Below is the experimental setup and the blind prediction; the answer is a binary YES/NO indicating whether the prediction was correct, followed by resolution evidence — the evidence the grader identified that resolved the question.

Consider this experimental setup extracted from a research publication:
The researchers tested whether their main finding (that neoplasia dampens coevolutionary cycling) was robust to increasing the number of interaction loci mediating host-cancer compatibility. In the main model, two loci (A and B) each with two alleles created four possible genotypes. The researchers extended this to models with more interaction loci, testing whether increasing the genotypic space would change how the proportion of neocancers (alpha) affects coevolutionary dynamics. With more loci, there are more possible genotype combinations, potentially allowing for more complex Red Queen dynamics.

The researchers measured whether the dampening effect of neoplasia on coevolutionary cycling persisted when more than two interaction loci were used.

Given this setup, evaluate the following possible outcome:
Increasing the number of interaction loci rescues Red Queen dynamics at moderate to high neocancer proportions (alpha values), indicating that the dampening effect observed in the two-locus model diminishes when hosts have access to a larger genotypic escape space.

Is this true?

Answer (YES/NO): NO